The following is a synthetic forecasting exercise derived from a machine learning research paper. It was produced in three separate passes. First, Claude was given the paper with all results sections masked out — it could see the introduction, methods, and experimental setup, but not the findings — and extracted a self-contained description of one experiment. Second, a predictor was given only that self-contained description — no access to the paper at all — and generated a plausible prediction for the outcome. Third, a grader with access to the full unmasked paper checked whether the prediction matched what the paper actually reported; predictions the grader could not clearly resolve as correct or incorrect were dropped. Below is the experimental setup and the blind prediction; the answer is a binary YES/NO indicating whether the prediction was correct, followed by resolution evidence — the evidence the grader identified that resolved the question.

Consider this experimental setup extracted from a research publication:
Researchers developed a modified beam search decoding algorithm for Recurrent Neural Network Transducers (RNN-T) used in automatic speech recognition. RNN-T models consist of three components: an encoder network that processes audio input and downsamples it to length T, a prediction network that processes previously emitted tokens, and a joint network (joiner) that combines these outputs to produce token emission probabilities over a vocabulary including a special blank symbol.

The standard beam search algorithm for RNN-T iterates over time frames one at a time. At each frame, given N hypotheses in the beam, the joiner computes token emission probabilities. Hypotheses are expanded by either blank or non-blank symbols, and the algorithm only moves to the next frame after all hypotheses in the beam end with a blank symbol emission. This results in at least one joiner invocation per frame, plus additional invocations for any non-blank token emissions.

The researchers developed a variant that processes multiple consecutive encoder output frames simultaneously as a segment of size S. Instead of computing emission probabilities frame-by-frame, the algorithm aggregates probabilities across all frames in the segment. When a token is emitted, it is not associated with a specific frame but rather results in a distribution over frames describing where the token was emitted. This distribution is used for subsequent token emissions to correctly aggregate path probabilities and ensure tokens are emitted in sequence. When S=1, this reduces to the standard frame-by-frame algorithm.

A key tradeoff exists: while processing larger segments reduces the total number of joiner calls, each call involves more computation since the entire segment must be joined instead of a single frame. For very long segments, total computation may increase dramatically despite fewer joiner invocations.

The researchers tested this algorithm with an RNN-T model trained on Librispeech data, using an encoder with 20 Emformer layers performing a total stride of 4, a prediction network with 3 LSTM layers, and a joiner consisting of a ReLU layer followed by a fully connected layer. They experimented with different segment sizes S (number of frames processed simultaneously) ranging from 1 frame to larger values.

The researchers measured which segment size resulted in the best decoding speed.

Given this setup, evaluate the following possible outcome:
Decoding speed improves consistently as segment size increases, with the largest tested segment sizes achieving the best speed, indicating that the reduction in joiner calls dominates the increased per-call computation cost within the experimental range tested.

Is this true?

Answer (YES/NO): NO